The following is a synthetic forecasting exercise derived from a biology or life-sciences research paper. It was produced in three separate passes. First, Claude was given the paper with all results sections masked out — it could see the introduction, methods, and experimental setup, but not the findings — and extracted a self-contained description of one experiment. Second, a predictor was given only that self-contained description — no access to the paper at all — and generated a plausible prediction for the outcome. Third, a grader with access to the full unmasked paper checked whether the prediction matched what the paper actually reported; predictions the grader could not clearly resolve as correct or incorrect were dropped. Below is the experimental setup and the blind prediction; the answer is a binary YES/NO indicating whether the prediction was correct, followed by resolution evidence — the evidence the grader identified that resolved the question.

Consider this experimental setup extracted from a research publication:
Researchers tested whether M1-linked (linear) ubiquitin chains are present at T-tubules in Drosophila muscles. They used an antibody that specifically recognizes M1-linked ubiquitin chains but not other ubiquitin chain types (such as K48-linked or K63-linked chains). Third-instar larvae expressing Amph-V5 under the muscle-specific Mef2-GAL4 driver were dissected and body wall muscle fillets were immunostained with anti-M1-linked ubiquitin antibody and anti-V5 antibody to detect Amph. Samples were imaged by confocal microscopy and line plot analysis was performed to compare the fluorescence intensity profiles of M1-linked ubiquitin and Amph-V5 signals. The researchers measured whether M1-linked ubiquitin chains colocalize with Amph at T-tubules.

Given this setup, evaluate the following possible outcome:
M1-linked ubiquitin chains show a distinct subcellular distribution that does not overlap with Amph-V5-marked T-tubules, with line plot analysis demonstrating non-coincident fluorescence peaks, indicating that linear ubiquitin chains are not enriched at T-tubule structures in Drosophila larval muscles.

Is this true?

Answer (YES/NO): NO